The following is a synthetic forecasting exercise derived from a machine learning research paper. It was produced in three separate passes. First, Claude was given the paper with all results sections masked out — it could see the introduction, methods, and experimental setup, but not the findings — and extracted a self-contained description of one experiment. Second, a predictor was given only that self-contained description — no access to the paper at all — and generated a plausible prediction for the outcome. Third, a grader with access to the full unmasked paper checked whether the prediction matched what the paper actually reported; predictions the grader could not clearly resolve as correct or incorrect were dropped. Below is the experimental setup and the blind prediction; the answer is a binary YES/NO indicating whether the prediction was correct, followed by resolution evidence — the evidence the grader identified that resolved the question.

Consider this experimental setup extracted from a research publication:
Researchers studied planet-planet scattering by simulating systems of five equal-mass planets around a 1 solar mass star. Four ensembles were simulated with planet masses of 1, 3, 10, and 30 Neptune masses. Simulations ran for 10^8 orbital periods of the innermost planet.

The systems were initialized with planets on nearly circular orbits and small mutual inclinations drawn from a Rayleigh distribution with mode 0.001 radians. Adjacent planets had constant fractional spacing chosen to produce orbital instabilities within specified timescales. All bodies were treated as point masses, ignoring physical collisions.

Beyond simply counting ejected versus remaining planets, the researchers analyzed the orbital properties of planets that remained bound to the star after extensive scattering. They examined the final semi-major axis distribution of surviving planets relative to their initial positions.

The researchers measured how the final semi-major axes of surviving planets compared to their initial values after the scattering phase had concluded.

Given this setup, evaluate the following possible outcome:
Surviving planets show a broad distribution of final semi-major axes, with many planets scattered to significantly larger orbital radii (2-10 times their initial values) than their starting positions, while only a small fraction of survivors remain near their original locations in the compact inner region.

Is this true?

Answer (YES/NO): NO